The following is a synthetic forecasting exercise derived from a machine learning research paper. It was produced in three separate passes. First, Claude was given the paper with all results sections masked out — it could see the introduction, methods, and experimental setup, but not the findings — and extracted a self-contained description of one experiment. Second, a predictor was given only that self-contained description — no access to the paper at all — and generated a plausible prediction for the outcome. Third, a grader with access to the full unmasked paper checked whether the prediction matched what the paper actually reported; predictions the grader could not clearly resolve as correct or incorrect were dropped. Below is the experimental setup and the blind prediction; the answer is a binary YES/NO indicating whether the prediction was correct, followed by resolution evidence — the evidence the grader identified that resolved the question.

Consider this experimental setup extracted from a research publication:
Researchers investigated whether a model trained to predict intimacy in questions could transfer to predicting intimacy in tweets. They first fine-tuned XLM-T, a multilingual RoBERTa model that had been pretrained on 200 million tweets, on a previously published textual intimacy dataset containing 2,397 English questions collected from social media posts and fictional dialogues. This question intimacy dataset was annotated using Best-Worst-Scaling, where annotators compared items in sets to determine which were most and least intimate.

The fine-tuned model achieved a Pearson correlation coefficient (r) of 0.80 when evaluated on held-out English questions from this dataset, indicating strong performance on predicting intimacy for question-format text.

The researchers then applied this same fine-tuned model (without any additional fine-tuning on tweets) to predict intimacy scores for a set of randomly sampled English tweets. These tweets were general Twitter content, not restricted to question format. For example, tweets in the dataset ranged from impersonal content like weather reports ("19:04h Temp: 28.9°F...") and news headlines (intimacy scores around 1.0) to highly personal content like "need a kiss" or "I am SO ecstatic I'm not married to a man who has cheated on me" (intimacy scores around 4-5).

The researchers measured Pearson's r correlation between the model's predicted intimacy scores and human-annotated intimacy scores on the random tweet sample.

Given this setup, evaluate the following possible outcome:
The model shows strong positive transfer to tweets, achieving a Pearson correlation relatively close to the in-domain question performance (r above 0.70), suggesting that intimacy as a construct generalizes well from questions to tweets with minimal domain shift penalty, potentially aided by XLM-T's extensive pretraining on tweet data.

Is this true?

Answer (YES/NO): NO